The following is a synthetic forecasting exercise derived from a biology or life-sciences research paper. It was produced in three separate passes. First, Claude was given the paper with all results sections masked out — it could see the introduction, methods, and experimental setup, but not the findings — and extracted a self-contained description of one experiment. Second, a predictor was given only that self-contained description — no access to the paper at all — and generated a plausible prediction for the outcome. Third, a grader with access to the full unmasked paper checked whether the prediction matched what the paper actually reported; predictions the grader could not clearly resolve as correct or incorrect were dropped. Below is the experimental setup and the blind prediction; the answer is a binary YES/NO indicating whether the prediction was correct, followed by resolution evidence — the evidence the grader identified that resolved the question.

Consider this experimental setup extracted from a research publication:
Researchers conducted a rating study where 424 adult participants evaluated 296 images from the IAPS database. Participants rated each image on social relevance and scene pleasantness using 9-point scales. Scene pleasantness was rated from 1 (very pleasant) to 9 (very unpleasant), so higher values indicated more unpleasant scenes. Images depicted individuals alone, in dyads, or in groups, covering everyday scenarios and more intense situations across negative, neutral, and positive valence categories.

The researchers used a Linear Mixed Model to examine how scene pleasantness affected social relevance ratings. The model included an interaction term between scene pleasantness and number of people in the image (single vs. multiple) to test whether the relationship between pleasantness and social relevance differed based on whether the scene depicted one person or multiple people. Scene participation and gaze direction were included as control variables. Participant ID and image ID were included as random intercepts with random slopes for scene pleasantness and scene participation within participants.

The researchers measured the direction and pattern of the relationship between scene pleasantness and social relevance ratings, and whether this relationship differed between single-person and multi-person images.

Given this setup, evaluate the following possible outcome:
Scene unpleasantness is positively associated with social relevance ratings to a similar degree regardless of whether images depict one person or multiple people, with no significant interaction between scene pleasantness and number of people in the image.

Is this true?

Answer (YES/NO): NO